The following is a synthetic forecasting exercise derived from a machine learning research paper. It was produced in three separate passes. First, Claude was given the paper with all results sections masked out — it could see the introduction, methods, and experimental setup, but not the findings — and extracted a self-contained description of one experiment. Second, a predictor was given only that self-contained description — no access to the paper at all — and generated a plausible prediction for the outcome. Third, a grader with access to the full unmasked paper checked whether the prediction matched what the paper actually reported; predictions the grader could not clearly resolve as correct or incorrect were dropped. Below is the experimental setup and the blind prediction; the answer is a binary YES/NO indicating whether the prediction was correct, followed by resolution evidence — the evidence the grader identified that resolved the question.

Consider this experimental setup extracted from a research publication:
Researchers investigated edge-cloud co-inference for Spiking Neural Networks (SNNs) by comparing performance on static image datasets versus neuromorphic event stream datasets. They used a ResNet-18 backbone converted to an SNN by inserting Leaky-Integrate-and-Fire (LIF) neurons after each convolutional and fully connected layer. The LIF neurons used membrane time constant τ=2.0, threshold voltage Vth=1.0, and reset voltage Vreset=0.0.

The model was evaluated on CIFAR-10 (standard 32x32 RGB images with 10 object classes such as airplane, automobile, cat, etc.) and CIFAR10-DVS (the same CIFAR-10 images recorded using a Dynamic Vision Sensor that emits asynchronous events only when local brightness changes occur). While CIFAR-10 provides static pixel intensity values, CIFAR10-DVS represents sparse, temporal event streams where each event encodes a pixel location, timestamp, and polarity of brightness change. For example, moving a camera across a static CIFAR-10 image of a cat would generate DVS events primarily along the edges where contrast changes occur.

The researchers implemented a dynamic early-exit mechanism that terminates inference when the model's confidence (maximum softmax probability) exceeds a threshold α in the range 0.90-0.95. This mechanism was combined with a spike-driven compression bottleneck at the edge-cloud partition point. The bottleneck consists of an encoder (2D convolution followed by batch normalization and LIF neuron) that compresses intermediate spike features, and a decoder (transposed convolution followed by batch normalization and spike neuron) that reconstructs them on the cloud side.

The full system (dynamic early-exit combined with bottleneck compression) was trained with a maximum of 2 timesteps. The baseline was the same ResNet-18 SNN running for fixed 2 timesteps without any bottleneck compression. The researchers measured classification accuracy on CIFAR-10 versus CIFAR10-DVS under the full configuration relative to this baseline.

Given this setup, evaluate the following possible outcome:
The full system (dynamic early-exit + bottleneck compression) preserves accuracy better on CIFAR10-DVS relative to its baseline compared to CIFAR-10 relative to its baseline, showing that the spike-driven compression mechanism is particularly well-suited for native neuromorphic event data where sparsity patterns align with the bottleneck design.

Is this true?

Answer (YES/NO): YES